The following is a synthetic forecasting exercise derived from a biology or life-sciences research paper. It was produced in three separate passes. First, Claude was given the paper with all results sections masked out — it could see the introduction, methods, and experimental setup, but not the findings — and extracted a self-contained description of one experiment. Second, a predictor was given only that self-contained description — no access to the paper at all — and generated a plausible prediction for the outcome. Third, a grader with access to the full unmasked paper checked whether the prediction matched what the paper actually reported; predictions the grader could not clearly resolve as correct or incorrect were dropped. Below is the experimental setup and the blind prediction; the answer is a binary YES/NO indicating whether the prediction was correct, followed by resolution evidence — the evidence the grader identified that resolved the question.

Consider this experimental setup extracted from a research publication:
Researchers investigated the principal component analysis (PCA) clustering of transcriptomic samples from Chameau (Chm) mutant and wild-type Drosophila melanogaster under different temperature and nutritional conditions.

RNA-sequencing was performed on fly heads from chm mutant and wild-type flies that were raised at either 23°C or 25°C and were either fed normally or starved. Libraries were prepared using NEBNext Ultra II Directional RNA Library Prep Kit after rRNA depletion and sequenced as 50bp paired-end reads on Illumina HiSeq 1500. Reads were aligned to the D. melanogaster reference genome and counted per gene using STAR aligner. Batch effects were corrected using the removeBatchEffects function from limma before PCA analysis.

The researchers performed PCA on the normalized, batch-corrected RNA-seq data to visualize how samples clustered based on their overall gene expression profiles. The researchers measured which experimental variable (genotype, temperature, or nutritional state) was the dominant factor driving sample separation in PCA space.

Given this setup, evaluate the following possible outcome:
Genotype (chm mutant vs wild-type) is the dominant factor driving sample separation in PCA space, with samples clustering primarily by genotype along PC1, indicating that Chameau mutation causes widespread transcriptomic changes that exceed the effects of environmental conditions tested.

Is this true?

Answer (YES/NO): NO